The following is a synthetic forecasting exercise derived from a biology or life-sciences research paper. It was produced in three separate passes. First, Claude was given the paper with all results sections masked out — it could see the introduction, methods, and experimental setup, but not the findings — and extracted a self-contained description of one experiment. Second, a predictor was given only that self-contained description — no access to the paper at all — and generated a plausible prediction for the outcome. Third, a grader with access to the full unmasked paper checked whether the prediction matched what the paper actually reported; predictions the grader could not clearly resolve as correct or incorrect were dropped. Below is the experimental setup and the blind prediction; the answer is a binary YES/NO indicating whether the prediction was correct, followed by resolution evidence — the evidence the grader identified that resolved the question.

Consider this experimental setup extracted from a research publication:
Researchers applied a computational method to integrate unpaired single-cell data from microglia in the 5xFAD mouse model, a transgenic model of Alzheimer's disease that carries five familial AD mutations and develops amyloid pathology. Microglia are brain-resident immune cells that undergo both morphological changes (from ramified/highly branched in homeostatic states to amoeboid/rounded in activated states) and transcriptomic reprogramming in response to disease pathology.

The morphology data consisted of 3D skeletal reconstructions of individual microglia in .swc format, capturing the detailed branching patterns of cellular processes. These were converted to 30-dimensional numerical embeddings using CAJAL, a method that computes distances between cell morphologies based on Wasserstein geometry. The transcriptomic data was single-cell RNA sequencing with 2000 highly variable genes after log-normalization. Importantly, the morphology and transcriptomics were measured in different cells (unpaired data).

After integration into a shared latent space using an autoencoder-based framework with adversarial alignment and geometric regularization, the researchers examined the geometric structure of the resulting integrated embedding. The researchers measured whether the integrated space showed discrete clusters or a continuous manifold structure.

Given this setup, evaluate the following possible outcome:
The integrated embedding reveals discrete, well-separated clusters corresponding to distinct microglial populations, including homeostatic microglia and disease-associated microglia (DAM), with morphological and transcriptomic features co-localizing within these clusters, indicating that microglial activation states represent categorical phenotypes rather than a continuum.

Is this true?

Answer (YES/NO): NO